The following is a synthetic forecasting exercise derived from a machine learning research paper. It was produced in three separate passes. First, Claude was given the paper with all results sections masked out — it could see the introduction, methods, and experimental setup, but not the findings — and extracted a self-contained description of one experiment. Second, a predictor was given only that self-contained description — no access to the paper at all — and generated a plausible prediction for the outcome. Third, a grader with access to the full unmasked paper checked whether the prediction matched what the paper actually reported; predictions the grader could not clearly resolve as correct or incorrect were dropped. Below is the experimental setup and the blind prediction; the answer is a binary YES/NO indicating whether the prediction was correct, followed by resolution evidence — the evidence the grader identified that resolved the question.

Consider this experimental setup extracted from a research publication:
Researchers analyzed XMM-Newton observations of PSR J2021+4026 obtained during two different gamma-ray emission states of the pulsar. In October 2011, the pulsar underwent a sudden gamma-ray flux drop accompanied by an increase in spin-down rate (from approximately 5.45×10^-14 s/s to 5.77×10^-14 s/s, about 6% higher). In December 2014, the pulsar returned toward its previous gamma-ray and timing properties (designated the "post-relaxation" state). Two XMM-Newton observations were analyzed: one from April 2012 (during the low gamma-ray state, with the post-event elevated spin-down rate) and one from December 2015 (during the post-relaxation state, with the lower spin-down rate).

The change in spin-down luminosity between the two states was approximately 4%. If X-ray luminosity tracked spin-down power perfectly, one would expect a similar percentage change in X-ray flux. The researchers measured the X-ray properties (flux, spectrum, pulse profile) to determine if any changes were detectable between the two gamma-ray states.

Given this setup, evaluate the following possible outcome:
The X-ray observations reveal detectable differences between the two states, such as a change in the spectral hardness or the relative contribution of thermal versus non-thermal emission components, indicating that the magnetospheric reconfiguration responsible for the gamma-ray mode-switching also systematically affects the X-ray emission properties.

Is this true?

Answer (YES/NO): NO